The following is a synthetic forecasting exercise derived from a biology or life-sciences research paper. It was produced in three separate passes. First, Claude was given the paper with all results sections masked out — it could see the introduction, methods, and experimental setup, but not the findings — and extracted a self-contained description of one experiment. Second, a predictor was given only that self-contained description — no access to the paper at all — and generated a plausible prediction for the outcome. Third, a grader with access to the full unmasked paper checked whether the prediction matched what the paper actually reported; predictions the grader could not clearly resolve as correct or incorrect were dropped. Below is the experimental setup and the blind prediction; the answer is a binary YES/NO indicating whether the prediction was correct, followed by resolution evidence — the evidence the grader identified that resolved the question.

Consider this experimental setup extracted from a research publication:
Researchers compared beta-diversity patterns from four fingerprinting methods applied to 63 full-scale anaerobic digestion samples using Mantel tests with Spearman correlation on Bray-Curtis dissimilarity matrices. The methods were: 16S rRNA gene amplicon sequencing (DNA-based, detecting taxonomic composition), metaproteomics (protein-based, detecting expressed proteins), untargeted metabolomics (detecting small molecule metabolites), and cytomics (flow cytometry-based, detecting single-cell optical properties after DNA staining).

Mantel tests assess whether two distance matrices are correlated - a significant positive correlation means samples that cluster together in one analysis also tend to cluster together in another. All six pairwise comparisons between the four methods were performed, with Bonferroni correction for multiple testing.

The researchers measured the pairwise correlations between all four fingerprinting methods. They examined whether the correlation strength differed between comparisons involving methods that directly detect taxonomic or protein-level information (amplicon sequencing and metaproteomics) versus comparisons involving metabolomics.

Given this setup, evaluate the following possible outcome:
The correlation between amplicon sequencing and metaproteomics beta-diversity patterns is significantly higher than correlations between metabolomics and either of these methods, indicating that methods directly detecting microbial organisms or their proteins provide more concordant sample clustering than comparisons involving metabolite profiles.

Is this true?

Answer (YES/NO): YES